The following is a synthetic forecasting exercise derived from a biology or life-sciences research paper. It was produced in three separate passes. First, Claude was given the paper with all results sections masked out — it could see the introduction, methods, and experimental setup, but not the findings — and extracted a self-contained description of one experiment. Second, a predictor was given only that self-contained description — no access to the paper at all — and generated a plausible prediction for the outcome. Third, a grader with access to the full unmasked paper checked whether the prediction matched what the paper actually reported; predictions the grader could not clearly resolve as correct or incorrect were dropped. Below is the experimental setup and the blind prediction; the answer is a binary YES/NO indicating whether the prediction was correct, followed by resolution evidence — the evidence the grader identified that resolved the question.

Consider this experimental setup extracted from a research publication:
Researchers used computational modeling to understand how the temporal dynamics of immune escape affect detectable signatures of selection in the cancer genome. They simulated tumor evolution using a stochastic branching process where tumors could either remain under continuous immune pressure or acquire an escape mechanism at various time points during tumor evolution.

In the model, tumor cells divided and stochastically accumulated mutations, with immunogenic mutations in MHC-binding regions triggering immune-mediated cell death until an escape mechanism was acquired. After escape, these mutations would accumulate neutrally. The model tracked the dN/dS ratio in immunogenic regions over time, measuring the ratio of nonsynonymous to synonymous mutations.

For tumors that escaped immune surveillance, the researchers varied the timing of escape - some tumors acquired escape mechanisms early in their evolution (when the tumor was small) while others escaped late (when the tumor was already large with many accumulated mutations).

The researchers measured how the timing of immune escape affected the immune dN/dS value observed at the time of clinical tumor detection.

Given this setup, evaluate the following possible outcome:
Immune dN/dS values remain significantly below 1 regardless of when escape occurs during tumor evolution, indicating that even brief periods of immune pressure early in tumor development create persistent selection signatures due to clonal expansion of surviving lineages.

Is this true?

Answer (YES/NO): NO